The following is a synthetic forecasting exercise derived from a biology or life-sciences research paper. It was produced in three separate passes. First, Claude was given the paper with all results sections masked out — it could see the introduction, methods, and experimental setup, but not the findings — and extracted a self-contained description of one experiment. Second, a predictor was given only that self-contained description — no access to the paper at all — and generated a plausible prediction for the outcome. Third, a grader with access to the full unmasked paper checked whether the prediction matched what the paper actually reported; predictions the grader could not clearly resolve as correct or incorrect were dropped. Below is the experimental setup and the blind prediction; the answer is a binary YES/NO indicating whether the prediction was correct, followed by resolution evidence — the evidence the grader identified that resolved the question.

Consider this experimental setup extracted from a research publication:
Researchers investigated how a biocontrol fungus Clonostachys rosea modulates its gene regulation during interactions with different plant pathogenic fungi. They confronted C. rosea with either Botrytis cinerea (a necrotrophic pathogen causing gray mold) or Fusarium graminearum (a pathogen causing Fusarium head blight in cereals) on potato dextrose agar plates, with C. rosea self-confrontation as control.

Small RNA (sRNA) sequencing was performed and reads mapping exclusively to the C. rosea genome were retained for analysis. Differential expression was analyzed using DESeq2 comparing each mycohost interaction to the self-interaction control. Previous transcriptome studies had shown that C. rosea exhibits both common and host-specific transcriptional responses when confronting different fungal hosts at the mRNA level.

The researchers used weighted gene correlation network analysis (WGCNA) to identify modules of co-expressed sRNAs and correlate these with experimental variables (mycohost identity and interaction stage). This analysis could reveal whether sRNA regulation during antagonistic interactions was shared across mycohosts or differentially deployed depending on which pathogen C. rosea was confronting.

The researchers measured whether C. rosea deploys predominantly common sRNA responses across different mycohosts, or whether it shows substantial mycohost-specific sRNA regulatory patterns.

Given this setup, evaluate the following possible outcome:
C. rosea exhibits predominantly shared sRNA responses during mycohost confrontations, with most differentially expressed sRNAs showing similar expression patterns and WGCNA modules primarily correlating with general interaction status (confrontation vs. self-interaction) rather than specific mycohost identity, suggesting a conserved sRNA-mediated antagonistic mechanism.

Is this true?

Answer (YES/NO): NO